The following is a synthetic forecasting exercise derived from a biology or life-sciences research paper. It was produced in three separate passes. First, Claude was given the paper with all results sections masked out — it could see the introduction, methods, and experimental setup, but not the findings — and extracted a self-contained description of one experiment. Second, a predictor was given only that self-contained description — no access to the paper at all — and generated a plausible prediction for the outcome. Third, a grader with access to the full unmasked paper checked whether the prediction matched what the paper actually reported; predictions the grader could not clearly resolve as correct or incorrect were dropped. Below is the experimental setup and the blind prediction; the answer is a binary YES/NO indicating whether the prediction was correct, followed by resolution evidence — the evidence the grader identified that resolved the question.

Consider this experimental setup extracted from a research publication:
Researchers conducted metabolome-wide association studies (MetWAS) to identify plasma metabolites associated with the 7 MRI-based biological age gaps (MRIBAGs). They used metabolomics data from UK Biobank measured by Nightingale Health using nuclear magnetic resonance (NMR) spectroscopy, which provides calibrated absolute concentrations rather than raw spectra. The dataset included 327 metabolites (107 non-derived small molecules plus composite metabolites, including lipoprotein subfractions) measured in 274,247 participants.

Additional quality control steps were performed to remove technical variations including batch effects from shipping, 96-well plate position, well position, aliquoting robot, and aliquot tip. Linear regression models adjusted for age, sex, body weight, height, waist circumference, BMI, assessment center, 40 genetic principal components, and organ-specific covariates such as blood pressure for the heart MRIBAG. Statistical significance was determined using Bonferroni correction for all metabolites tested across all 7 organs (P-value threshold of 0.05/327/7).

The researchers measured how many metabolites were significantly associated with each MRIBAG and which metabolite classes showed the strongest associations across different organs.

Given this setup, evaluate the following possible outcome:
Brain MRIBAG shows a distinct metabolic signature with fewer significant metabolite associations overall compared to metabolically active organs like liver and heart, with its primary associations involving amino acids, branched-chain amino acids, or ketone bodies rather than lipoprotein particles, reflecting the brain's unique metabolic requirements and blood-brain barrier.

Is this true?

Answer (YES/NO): NO